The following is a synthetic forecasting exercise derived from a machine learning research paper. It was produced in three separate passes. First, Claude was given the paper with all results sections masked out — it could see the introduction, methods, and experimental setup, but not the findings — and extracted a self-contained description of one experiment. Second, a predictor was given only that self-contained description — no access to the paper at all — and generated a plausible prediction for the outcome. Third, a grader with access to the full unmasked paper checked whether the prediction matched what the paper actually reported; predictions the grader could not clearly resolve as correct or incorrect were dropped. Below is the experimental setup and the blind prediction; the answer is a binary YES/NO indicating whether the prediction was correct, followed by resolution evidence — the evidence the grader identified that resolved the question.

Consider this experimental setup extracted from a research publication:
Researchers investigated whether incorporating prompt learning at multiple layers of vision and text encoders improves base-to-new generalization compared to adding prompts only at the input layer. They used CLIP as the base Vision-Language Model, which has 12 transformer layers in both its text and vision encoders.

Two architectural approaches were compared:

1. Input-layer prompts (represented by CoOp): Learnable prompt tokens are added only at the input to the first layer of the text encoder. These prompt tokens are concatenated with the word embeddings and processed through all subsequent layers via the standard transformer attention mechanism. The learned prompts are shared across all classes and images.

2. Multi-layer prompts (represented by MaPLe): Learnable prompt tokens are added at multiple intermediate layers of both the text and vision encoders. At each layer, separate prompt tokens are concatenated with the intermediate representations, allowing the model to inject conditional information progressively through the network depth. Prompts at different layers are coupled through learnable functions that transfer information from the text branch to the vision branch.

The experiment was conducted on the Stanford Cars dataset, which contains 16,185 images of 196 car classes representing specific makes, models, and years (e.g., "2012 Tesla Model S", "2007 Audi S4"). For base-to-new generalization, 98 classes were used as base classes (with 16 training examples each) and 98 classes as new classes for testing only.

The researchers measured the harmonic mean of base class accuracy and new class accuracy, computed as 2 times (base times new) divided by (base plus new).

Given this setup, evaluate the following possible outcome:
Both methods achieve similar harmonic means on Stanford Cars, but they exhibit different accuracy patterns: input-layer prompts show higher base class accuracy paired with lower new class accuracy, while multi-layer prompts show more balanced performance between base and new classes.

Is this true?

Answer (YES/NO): NO